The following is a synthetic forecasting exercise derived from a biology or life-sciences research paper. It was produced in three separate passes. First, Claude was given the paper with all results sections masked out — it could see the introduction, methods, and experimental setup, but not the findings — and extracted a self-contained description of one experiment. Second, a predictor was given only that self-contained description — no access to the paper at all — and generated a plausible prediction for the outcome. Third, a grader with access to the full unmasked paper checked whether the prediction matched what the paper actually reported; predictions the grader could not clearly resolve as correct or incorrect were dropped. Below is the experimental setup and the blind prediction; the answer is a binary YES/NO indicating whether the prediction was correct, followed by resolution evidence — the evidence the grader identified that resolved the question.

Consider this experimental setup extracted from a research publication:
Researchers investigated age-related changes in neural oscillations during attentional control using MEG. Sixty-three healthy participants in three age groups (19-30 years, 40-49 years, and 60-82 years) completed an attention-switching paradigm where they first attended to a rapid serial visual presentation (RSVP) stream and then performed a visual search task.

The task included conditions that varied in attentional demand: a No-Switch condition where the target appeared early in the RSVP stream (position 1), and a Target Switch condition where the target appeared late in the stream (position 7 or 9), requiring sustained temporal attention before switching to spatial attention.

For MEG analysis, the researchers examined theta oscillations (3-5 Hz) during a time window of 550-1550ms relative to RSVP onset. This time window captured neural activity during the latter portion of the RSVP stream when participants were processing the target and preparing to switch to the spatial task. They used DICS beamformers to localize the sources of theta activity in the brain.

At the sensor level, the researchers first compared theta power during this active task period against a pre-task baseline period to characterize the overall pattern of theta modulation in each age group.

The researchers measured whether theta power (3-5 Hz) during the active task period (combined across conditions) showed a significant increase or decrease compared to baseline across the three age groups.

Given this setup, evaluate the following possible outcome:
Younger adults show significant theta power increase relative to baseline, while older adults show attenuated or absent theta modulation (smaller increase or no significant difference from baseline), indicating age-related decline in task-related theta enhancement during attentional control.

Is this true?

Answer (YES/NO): NO